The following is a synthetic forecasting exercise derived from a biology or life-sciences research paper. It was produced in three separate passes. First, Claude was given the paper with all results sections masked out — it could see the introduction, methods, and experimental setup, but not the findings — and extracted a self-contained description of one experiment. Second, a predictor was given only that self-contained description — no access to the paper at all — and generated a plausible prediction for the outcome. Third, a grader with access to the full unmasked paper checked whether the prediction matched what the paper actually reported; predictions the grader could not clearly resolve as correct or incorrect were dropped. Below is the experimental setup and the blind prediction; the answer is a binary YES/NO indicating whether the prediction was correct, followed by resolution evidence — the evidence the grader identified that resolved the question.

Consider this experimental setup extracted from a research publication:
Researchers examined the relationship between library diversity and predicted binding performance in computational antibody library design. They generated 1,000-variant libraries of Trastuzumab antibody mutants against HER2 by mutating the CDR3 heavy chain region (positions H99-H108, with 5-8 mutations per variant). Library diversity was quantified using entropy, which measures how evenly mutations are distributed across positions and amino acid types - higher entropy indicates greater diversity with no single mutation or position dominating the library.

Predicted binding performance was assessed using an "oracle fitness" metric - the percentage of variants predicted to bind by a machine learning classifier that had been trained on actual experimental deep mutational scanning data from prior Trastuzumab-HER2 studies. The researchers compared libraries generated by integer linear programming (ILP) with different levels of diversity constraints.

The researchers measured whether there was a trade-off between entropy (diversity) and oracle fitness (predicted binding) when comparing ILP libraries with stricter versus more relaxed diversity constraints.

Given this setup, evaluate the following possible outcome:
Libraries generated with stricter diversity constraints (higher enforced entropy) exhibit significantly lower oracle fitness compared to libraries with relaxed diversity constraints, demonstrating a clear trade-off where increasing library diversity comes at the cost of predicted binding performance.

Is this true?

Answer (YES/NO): YES